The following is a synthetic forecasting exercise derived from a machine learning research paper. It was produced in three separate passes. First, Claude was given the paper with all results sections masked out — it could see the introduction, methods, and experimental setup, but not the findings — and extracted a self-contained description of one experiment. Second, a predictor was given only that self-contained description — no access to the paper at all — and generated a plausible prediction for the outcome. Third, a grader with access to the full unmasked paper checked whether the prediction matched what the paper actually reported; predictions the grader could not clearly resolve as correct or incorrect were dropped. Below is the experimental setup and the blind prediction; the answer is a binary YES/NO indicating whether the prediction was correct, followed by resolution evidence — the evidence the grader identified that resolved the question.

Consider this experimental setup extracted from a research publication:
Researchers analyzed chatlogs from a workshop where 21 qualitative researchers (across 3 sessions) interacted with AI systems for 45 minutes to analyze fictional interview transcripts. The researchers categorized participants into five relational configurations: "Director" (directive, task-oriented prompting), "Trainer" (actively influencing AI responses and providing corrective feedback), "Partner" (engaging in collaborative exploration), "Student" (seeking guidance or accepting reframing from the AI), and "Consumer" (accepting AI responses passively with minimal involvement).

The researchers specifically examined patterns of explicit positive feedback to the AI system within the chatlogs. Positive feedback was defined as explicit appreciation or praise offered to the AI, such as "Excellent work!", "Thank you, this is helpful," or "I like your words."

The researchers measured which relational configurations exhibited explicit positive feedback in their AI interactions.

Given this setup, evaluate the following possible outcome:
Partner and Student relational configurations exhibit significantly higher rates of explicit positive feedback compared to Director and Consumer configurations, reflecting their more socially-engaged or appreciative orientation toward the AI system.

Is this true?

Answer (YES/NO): NO